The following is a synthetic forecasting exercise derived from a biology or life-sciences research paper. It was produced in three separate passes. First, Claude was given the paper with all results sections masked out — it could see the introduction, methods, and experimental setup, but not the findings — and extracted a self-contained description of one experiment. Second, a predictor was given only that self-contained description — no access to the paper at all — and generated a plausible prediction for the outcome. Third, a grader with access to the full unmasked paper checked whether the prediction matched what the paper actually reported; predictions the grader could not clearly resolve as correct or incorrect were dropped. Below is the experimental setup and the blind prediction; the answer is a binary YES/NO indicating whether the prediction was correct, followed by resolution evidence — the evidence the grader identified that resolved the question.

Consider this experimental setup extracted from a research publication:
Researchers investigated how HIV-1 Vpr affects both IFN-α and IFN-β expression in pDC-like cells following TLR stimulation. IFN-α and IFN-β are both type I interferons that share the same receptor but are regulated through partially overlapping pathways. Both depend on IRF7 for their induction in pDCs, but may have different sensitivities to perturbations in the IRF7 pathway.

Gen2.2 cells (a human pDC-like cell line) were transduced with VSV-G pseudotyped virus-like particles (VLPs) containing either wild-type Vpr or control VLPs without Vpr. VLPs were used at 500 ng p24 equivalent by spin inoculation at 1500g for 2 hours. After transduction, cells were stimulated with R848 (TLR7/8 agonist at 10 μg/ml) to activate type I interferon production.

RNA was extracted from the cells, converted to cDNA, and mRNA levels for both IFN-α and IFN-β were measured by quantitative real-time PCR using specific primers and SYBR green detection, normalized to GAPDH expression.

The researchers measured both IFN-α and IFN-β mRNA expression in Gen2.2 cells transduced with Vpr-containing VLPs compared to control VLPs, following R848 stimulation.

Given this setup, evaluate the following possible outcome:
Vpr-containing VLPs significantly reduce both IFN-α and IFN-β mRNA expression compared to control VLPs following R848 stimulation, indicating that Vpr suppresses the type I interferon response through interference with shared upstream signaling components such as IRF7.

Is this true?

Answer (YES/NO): YES